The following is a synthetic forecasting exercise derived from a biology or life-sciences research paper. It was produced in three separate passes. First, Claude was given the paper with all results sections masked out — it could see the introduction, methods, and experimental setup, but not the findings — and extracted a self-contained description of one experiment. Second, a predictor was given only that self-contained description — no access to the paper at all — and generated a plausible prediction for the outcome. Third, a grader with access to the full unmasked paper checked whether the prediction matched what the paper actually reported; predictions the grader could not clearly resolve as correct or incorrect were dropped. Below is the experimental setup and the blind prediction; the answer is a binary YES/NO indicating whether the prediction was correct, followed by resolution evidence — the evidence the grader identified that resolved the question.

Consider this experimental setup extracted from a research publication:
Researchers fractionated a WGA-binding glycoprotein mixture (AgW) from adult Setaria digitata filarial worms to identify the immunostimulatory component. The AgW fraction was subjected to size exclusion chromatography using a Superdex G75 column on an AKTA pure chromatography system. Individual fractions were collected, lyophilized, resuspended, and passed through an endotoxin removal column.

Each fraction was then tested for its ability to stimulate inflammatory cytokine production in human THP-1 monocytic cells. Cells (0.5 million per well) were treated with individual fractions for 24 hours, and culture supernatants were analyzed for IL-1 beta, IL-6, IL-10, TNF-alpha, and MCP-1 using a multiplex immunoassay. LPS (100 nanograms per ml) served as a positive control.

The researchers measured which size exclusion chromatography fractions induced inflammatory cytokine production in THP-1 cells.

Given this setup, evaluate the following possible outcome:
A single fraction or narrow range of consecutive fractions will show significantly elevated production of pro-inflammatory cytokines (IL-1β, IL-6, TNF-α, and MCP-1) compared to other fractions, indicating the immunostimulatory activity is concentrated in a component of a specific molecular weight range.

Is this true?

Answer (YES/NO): YES